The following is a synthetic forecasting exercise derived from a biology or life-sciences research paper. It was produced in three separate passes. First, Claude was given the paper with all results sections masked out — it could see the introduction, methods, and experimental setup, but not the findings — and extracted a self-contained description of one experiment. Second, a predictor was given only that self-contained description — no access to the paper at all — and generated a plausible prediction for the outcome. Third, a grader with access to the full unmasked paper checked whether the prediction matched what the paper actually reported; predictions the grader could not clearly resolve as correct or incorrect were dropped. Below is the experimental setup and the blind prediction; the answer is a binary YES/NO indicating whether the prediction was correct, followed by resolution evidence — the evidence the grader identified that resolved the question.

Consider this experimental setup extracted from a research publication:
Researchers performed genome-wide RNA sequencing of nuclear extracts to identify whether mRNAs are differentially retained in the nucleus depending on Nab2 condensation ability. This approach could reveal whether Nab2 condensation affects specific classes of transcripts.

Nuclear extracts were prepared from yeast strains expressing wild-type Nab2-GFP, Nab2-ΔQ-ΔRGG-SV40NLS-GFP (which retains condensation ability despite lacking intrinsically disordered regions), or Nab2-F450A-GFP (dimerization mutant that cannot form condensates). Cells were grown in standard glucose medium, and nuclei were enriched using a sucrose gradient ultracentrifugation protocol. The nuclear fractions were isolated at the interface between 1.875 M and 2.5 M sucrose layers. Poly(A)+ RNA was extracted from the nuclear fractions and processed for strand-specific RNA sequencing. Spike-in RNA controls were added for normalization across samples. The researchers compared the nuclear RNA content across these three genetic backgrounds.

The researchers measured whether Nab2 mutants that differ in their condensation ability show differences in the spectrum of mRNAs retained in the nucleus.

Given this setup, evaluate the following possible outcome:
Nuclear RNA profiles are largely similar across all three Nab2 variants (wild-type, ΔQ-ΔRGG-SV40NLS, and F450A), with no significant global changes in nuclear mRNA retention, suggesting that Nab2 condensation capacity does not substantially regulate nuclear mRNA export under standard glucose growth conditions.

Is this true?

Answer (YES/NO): NO